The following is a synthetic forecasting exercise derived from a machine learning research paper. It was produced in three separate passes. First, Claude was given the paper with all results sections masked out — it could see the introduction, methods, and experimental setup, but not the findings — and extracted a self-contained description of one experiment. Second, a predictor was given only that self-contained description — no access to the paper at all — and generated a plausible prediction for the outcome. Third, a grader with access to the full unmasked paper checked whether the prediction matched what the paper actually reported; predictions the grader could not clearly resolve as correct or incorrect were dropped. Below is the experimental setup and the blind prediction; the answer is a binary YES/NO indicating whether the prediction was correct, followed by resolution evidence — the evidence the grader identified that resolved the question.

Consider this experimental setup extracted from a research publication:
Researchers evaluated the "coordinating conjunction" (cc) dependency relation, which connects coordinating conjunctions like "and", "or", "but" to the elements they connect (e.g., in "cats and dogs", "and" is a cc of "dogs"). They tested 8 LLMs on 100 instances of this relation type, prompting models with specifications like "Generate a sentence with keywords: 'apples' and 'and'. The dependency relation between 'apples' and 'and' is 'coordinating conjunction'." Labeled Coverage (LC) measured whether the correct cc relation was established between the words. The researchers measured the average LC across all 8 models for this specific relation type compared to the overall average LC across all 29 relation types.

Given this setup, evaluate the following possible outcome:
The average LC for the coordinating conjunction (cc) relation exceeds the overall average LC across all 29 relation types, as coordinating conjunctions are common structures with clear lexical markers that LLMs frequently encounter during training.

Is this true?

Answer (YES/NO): NO